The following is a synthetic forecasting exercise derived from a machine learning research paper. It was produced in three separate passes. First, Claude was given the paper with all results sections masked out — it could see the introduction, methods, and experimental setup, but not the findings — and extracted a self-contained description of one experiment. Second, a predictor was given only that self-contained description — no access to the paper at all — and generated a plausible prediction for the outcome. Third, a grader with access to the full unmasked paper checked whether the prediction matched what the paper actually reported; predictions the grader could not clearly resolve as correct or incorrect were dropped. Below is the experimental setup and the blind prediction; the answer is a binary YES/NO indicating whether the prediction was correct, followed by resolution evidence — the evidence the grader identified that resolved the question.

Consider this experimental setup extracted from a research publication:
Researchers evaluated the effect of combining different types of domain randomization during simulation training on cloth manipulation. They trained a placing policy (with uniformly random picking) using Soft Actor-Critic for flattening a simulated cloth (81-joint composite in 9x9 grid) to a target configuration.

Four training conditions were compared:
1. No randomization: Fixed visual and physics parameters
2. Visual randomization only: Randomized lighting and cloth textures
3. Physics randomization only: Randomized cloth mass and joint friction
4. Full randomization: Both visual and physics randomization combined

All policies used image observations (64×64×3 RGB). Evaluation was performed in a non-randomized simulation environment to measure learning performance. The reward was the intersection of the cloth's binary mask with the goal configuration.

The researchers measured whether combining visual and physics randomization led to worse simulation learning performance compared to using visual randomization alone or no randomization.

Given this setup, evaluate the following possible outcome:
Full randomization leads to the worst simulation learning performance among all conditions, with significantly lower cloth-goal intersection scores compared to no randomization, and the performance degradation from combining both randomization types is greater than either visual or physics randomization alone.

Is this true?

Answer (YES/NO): NO